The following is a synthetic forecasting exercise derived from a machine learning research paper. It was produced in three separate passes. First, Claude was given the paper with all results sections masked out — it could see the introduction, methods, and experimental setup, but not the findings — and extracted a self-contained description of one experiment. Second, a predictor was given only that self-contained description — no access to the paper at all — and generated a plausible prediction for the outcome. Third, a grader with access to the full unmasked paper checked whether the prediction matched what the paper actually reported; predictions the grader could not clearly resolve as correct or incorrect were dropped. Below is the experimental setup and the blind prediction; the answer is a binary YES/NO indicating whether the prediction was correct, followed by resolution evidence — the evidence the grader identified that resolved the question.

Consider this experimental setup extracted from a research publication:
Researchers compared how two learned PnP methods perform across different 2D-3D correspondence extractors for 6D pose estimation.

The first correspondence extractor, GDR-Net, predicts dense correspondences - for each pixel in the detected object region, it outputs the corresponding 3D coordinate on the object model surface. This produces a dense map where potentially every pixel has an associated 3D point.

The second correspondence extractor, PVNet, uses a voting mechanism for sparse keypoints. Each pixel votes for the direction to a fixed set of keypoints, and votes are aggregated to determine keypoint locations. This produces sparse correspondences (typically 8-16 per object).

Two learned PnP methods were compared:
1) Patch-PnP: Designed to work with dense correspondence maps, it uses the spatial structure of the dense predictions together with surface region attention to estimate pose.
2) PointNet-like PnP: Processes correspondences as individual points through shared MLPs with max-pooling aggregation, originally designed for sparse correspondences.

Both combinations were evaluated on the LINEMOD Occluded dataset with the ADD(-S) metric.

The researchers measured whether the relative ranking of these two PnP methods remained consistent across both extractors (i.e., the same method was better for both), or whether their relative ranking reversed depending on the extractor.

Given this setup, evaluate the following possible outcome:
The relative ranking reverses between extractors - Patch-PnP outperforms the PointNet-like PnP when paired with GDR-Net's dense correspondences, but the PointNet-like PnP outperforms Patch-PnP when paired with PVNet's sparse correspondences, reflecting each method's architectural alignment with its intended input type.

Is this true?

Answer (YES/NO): YES